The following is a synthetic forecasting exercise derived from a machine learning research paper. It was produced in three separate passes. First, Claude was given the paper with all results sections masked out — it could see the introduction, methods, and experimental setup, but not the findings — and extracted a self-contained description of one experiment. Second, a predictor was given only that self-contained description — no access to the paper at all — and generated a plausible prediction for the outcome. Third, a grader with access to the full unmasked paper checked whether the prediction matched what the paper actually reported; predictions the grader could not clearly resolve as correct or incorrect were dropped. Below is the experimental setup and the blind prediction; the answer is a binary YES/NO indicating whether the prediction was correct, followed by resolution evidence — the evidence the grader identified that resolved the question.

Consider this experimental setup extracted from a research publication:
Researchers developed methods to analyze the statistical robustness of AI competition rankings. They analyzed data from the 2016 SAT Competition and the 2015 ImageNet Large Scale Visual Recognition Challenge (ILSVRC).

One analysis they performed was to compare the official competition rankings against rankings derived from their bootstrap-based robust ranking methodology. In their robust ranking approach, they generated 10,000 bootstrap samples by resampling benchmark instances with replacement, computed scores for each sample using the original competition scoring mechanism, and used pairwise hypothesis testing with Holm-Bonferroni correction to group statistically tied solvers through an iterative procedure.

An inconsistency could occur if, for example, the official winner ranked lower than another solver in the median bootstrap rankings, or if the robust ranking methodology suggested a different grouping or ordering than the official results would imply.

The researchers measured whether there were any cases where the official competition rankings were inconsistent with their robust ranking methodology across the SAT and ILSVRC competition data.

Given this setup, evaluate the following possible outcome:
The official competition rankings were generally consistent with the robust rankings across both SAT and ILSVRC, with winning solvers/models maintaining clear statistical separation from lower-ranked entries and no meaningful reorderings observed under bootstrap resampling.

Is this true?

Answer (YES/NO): NO